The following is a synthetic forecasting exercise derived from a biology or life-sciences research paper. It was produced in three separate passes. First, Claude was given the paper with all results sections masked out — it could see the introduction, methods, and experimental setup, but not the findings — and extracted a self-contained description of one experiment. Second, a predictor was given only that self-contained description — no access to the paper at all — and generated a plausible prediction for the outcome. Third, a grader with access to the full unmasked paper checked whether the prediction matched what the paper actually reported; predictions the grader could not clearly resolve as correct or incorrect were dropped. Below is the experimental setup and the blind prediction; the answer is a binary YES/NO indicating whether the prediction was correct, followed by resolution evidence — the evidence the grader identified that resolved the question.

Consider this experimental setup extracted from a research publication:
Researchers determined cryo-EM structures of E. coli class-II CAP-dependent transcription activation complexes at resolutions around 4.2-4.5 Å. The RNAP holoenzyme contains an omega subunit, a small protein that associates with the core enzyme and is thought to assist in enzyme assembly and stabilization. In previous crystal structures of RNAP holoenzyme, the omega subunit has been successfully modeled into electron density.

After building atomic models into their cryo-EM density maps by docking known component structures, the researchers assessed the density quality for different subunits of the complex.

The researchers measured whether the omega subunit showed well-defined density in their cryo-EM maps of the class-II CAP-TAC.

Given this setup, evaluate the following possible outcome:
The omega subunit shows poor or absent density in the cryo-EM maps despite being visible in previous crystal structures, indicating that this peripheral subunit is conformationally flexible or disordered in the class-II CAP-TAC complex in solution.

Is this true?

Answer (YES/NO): YES